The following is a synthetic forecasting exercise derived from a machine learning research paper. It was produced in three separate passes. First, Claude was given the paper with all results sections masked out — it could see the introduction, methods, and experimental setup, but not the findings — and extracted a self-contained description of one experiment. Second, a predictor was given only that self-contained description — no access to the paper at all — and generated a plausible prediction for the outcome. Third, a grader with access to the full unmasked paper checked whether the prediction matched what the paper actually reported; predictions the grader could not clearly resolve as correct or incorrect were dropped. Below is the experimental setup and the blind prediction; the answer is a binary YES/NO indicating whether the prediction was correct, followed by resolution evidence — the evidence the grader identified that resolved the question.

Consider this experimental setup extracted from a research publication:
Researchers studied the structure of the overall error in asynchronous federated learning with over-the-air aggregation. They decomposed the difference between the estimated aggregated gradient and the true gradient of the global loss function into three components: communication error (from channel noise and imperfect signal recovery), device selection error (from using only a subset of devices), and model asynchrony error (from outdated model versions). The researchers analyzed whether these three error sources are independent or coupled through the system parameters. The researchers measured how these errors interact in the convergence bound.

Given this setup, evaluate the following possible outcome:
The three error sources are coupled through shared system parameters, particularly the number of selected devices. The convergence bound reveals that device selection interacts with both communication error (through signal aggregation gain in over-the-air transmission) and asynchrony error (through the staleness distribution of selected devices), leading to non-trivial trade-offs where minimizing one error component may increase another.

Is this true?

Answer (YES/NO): YES